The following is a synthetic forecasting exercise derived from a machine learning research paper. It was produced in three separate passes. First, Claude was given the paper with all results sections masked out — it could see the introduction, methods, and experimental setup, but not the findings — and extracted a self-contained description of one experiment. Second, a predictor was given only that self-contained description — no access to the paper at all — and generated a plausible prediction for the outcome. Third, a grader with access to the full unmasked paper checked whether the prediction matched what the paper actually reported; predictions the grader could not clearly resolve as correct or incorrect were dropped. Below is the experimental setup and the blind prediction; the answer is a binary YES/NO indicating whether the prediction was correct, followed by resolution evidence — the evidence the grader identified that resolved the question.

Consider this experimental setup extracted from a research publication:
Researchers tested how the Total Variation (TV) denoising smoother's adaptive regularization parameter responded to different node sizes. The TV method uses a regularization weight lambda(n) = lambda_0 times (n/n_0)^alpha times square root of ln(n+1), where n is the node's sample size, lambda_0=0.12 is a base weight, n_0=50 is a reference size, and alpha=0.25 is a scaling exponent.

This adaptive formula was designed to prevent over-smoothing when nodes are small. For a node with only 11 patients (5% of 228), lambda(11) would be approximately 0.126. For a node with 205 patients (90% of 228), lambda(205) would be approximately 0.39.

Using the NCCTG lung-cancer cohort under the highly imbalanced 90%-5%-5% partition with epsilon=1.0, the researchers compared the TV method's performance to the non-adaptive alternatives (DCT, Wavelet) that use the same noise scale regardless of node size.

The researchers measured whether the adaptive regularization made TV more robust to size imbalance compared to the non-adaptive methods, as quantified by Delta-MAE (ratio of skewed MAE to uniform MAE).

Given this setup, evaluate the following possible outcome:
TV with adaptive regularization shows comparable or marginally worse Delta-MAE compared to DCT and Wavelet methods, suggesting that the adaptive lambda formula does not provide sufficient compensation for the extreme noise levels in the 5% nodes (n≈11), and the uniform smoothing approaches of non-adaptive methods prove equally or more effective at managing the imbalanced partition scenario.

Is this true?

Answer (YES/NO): YES